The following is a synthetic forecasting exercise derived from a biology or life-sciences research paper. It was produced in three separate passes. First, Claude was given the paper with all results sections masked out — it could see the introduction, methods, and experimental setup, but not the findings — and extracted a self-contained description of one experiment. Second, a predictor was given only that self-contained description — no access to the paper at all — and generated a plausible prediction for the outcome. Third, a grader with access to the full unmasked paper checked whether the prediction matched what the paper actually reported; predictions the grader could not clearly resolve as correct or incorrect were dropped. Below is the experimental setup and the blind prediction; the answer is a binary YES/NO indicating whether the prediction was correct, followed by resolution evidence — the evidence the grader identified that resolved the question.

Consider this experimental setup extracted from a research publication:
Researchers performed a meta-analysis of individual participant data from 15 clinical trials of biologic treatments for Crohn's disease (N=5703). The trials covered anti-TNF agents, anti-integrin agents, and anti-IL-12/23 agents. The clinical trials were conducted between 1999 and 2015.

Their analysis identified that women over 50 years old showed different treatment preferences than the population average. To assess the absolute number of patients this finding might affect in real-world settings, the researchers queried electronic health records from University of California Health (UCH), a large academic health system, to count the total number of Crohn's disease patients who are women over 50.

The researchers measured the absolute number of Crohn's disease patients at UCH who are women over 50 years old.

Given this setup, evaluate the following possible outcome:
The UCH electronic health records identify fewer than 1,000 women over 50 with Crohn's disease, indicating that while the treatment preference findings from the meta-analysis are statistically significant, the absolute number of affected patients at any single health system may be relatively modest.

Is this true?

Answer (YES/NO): NO